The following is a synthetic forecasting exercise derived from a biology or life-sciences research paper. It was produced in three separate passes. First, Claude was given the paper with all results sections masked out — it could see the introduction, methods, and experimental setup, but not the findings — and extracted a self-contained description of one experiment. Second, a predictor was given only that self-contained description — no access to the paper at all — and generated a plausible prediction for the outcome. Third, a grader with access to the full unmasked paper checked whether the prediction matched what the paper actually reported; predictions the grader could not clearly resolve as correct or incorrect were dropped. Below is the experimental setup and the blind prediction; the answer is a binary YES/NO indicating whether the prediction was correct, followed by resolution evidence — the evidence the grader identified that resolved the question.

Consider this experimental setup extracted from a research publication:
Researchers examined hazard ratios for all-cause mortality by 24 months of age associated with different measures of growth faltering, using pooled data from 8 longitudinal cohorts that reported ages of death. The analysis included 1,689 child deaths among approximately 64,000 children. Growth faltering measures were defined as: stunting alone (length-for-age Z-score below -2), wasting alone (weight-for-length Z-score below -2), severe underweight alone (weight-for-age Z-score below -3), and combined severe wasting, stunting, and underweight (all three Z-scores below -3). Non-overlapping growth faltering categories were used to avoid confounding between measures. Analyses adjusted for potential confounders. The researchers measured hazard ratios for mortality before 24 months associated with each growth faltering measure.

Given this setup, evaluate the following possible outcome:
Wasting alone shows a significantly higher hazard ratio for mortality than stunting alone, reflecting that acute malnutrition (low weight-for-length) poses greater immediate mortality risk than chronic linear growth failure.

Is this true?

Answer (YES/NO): YES